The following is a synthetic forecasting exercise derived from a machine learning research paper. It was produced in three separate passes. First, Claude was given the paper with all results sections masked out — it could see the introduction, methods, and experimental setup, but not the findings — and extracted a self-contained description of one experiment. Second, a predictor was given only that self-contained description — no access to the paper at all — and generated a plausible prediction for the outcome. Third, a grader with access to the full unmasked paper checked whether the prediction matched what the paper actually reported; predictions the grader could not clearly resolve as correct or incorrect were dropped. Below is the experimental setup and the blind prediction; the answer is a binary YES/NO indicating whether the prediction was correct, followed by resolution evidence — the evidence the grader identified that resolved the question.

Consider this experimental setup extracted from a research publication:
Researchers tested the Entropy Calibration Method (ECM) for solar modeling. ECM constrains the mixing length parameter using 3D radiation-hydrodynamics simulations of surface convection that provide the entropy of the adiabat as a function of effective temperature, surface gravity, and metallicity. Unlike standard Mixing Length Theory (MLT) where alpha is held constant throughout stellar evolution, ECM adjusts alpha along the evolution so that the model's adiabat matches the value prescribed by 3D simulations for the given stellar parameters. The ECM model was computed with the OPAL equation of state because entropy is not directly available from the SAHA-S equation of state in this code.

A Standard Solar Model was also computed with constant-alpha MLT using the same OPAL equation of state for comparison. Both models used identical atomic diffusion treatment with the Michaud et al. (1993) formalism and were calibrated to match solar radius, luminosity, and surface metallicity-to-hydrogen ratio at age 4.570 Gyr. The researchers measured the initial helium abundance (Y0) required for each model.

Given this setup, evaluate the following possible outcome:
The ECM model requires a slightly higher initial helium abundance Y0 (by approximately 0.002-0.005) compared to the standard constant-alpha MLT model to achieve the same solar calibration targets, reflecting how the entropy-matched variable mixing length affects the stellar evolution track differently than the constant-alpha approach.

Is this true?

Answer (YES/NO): NO